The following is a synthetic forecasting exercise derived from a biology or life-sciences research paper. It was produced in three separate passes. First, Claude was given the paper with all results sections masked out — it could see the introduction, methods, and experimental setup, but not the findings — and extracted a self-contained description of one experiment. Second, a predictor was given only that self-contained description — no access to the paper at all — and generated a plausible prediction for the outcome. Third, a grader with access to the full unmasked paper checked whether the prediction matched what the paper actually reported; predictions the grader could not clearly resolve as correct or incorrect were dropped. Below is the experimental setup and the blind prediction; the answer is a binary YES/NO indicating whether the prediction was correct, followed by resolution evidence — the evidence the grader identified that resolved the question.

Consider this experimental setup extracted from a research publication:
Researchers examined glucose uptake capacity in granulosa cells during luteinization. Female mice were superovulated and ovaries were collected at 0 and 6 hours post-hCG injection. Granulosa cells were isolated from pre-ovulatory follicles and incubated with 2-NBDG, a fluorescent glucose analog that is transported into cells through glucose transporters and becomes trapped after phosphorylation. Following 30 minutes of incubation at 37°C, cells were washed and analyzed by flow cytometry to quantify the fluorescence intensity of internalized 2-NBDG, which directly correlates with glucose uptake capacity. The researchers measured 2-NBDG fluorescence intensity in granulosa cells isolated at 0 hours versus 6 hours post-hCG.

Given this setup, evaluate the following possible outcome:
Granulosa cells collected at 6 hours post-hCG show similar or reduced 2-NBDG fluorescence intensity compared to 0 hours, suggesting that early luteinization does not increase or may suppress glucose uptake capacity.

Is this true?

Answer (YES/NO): NO